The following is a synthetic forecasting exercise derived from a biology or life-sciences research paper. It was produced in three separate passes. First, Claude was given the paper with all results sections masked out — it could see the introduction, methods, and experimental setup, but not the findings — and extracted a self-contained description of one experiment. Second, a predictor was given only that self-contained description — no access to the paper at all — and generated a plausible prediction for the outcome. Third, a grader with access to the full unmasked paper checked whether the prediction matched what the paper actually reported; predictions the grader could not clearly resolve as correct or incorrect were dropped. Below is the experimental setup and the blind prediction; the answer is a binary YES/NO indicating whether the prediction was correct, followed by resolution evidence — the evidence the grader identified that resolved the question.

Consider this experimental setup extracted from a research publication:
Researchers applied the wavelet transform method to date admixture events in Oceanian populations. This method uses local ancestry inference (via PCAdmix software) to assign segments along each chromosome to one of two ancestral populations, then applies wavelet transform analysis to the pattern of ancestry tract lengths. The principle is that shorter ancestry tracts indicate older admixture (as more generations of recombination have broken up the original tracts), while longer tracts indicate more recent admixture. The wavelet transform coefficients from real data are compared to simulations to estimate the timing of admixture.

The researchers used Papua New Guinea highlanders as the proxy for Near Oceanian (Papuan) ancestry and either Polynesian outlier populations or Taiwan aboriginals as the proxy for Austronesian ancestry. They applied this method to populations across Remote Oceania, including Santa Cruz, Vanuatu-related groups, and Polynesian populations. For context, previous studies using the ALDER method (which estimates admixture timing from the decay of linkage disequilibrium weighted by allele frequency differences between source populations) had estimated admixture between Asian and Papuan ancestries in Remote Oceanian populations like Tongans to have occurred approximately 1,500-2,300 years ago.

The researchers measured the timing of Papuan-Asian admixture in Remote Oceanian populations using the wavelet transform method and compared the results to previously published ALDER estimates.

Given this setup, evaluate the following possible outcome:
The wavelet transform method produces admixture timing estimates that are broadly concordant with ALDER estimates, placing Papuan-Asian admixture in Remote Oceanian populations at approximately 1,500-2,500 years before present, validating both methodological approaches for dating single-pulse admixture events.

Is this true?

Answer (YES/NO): NO